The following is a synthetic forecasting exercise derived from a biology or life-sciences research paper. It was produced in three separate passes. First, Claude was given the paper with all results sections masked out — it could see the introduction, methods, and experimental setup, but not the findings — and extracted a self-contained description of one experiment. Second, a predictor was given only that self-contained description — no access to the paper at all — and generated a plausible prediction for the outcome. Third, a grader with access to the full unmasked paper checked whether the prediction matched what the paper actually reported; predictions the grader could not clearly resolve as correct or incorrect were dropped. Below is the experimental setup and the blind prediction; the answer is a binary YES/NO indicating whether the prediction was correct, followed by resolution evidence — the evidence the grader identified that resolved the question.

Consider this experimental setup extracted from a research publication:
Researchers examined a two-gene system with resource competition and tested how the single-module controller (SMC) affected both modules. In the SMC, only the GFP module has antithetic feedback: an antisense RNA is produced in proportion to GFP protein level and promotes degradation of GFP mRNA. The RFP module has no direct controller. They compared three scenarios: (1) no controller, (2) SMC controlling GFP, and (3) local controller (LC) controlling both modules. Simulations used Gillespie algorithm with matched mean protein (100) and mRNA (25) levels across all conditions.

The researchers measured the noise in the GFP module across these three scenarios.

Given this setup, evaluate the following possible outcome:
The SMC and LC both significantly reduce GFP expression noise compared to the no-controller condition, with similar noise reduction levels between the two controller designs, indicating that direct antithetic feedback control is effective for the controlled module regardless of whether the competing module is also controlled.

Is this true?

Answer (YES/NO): YES